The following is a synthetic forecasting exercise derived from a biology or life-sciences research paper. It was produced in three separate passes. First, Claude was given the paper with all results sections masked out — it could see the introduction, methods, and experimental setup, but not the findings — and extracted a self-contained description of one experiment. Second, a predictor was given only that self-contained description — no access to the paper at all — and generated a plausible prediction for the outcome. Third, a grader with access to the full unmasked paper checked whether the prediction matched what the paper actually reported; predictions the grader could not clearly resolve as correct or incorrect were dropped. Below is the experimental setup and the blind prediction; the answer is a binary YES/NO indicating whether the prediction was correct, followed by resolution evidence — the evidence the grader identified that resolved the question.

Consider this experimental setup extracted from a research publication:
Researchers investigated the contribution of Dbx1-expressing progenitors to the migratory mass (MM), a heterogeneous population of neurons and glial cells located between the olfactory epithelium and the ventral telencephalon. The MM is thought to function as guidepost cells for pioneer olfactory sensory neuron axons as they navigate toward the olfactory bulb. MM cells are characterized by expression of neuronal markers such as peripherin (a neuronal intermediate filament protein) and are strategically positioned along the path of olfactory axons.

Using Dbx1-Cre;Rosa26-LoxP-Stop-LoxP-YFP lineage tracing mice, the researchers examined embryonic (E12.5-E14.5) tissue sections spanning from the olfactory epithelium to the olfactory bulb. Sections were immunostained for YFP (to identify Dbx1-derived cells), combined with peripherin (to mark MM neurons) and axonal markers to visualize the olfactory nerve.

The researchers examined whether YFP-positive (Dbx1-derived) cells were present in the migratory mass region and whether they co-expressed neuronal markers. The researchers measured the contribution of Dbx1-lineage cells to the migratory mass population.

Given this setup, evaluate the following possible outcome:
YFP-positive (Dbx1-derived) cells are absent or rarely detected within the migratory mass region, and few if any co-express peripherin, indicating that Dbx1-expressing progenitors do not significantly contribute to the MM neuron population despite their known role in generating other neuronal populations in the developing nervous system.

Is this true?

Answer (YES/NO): NO